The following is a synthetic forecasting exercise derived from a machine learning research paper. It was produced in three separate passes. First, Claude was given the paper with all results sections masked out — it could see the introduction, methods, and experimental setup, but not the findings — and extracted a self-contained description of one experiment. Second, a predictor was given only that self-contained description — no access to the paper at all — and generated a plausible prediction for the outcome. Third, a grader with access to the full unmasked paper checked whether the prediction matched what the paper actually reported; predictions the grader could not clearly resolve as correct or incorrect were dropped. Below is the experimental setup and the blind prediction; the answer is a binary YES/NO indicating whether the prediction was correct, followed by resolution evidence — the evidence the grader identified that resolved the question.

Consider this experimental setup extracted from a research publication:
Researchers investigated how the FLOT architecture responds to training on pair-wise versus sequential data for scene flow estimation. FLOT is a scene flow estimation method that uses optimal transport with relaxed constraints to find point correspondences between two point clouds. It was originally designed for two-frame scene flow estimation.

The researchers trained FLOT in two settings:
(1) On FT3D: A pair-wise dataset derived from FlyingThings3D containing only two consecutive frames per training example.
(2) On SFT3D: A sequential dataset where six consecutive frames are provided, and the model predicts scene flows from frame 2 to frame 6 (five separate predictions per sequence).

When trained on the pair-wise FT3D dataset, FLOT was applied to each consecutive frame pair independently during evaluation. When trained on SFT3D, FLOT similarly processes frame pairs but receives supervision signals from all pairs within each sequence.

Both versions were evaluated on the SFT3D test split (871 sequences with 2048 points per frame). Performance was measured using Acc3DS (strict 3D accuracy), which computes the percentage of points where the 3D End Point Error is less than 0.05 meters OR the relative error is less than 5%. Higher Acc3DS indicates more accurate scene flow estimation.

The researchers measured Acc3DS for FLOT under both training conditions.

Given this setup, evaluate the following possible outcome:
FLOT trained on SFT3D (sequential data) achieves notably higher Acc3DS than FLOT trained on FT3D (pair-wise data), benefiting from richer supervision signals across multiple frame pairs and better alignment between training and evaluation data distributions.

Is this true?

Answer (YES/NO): YES